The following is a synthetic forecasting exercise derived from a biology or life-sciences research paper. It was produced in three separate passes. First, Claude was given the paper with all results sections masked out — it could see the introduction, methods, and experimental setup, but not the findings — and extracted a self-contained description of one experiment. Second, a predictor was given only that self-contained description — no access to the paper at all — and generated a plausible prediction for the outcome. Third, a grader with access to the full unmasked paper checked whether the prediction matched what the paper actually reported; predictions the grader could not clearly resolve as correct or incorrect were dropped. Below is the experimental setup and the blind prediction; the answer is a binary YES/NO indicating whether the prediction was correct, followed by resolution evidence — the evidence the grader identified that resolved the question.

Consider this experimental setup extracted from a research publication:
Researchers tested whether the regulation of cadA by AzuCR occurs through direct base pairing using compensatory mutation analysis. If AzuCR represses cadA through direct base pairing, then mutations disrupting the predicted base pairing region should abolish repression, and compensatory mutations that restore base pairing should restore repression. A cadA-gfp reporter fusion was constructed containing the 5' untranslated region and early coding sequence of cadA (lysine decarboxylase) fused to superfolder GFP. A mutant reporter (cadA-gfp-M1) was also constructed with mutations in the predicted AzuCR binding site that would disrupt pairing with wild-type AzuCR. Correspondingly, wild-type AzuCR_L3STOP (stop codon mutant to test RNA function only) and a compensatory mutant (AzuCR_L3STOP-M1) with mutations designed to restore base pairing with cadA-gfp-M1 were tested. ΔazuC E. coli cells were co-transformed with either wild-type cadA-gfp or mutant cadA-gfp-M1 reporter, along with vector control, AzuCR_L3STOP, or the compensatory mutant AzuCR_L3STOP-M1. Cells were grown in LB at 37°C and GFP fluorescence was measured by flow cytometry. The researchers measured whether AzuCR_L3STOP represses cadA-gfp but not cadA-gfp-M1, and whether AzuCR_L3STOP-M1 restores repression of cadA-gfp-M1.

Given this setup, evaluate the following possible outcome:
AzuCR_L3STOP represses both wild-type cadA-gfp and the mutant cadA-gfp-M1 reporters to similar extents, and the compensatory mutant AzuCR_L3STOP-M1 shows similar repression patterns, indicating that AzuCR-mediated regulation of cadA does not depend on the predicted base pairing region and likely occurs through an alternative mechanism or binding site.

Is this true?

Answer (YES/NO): NO